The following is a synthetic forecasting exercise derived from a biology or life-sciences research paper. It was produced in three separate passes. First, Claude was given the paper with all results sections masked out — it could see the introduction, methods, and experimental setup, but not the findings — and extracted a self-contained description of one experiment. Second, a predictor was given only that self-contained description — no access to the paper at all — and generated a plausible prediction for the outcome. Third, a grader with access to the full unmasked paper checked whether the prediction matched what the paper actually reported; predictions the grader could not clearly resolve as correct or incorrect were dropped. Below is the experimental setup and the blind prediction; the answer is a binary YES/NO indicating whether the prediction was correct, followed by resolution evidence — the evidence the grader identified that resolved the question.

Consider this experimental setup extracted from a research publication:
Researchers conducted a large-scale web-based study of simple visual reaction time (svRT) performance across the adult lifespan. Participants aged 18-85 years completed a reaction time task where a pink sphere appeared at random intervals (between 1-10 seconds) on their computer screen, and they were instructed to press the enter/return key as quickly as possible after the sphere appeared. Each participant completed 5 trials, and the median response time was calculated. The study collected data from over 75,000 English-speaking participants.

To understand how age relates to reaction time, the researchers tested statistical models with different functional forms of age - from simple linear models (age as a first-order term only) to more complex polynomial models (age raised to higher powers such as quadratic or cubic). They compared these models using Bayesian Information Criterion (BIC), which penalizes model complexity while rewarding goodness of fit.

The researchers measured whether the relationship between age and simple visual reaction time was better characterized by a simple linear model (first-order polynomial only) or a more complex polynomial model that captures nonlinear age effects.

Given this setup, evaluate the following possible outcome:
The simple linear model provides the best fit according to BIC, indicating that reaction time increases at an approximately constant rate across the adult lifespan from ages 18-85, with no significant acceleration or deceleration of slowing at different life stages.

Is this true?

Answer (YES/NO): NO